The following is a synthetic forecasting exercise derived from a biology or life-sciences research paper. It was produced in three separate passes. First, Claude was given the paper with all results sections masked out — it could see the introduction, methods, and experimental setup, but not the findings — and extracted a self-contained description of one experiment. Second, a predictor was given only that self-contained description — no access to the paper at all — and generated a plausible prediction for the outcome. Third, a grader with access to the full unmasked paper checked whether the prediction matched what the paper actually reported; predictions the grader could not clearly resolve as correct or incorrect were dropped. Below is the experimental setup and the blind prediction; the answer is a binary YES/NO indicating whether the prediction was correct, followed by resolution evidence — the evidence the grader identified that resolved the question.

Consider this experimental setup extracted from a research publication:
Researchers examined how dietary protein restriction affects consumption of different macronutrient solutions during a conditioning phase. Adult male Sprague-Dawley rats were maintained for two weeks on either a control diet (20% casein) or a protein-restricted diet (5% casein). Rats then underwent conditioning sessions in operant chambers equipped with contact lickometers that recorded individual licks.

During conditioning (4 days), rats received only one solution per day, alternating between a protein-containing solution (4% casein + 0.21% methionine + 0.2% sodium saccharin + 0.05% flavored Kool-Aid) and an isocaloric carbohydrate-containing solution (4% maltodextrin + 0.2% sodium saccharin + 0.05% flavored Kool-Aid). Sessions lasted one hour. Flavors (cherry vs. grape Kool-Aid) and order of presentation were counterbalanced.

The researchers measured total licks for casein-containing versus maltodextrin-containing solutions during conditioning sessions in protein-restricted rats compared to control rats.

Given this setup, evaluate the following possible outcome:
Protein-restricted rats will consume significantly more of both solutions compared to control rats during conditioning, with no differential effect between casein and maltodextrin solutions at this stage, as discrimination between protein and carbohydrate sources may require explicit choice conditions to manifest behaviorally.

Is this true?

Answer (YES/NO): NO